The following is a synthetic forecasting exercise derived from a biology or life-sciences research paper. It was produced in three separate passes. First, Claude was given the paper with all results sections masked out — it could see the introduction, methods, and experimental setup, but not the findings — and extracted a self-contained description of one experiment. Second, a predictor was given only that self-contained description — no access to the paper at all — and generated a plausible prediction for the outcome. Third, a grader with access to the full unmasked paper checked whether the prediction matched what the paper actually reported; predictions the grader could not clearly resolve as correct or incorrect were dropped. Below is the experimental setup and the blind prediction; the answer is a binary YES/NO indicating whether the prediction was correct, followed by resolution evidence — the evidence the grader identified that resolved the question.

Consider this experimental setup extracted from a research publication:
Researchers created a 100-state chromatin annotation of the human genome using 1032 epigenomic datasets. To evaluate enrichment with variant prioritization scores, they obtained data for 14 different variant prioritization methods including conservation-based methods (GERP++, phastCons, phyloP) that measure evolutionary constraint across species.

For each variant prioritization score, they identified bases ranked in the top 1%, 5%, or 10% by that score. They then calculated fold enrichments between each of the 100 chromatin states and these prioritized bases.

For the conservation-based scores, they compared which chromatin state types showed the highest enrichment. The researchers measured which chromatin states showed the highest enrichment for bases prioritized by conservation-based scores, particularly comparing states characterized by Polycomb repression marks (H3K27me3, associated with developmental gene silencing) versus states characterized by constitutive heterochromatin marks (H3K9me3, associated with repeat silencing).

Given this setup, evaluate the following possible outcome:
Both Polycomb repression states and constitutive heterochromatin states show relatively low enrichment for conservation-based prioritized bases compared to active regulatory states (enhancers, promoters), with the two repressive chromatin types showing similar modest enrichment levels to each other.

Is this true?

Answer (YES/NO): NO